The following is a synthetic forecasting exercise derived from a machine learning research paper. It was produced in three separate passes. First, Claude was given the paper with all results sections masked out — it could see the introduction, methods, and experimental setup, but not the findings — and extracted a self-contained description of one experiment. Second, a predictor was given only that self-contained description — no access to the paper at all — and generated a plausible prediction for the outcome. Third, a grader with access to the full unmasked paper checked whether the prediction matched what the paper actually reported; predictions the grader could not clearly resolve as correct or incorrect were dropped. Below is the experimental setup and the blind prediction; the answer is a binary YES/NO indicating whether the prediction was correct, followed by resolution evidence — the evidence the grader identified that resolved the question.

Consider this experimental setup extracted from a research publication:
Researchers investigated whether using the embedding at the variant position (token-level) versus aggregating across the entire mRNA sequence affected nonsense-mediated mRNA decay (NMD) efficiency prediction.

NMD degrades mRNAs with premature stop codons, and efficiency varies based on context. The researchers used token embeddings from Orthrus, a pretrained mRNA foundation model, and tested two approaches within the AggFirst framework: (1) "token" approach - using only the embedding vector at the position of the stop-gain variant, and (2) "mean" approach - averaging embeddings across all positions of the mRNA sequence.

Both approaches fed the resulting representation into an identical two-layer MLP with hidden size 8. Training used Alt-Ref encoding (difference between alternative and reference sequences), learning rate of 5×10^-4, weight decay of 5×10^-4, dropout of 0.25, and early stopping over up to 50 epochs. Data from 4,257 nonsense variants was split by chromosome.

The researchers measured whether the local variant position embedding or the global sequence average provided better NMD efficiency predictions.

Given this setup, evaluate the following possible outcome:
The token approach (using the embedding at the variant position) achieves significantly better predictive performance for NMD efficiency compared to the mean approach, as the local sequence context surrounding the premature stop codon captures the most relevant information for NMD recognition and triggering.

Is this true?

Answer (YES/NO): NO